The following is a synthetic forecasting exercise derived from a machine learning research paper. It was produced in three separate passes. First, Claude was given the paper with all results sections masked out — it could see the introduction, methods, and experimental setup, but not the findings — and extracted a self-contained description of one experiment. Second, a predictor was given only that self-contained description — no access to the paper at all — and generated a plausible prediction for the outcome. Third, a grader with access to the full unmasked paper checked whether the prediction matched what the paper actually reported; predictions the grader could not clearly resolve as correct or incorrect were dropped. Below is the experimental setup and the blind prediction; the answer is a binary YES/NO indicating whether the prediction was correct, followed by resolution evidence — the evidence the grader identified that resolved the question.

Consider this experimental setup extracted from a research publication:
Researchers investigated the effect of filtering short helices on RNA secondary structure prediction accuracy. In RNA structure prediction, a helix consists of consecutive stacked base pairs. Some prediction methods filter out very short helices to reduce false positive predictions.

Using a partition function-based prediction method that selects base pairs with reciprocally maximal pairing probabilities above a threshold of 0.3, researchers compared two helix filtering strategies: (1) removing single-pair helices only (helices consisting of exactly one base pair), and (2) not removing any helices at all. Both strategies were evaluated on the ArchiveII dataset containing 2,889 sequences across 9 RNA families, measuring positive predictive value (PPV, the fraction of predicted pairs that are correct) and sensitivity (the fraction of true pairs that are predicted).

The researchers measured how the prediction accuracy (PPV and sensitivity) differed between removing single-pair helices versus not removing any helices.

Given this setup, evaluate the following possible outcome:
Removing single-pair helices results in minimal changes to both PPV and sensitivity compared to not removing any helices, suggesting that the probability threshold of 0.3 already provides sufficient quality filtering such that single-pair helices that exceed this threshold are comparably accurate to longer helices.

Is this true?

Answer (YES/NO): YES